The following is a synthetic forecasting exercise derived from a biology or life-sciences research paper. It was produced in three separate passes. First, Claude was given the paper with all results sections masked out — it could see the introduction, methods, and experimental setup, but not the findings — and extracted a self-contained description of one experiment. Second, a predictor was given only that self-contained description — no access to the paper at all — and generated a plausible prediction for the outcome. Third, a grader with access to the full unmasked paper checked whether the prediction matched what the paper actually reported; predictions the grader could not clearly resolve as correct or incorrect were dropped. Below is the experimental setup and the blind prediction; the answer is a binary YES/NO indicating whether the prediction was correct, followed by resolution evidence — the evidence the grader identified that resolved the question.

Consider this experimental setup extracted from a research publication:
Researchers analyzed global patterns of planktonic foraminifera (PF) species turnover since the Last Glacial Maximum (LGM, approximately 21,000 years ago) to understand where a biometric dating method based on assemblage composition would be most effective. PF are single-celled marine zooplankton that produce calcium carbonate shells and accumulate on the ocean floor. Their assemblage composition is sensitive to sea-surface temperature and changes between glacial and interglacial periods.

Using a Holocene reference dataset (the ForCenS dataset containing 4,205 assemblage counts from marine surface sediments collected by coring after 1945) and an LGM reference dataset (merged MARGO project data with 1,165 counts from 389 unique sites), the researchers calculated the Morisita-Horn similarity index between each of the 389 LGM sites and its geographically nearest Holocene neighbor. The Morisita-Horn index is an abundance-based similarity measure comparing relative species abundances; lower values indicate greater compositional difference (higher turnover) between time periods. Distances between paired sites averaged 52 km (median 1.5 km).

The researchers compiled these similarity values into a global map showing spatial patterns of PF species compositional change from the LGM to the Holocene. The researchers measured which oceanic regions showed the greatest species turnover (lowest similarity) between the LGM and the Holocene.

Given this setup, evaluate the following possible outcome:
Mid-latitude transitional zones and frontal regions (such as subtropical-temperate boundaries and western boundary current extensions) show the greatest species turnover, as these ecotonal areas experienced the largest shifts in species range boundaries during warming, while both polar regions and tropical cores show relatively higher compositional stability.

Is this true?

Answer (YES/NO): NO